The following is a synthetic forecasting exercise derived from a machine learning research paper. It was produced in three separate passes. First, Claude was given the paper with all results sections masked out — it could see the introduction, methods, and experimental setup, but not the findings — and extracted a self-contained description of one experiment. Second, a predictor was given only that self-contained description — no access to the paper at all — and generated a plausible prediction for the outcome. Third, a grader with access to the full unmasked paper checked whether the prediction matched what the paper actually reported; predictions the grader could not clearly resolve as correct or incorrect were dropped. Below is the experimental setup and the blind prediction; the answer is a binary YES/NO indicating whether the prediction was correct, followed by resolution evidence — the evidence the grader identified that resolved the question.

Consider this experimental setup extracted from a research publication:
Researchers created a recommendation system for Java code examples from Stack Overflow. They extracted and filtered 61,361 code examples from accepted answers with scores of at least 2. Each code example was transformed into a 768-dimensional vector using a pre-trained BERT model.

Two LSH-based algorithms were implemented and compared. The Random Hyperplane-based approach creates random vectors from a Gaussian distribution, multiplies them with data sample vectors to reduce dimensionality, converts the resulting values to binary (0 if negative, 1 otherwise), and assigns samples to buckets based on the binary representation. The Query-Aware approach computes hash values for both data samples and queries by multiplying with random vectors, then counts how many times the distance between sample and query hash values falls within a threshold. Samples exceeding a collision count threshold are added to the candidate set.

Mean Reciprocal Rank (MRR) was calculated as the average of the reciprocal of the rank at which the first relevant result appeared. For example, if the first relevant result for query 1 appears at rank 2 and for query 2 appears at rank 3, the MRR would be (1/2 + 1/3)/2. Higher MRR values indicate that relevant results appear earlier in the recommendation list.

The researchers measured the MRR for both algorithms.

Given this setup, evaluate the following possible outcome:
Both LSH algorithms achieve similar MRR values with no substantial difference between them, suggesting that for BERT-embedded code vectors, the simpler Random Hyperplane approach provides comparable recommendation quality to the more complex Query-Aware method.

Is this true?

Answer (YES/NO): NO